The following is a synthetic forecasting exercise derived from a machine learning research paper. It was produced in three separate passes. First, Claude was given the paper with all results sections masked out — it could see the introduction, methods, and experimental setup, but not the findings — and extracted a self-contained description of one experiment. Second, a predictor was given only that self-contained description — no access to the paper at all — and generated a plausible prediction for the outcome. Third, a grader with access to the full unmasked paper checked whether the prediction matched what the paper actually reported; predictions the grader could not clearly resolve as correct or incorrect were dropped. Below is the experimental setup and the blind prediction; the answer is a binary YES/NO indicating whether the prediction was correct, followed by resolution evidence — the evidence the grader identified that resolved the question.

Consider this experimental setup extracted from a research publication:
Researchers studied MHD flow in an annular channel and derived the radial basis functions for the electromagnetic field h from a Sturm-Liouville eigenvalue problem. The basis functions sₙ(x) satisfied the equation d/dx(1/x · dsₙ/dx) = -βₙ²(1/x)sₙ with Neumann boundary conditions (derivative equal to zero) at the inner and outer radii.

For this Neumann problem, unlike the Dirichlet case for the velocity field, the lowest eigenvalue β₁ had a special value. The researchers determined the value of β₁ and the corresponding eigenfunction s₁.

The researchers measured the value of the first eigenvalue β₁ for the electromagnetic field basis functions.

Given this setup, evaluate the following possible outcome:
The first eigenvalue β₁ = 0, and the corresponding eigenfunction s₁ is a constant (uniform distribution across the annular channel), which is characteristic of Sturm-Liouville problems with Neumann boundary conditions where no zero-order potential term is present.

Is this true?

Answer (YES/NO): YES